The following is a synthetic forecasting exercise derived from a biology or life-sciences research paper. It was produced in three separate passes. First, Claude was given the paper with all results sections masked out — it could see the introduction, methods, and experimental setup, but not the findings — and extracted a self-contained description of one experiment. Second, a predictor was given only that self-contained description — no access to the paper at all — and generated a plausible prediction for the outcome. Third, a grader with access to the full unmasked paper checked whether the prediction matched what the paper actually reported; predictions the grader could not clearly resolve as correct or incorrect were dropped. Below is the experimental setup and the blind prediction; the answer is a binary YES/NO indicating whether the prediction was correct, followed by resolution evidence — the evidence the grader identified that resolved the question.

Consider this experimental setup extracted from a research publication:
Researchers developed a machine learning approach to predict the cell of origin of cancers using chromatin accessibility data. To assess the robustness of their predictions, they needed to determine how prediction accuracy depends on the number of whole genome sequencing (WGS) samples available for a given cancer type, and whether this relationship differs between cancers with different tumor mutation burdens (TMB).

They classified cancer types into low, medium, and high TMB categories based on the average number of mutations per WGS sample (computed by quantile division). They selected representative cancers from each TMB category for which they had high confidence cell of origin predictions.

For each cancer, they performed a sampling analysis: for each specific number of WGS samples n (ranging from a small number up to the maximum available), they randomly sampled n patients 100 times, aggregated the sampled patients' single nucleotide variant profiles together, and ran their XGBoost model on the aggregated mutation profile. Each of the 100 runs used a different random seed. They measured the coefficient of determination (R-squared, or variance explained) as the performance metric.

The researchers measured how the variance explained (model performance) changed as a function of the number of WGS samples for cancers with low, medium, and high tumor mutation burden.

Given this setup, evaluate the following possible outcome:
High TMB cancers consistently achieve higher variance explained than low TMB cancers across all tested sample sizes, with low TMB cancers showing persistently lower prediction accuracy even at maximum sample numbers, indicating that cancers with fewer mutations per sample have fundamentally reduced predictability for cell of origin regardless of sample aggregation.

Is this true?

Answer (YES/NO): NO